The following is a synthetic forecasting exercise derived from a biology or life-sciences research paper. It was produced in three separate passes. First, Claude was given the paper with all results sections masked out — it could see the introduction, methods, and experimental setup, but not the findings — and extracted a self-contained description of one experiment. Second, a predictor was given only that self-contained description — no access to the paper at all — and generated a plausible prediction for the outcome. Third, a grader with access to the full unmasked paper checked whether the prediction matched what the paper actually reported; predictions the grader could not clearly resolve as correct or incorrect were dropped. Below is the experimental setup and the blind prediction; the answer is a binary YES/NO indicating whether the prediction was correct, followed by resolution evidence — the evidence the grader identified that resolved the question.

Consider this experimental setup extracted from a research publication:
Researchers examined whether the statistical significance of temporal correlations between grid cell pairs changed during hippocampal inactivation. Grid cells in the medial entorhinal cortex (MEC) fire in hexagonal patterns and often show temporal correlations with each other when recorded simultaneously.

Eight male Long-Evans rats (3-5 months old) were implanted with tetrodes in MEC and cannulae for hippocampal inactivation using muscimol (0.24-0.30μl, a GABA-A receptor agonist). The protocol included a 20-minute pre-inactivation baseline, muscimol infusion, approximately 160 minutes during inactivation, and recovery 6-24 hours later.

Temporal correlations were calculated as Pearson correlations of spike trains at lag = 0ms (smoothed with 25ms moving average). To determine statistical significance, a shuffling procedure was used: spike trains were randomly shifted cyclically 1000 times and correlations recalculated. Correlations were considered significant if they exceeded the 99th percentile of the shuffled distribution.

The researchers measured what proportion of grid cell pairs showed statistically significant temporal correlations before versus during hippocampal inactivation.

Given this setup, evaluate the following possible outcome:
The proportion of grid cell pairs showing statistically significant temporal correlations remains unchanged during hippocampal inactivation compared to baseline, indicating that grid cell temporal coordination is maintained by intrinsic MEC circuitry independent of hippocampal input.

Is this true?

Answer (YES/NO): NO